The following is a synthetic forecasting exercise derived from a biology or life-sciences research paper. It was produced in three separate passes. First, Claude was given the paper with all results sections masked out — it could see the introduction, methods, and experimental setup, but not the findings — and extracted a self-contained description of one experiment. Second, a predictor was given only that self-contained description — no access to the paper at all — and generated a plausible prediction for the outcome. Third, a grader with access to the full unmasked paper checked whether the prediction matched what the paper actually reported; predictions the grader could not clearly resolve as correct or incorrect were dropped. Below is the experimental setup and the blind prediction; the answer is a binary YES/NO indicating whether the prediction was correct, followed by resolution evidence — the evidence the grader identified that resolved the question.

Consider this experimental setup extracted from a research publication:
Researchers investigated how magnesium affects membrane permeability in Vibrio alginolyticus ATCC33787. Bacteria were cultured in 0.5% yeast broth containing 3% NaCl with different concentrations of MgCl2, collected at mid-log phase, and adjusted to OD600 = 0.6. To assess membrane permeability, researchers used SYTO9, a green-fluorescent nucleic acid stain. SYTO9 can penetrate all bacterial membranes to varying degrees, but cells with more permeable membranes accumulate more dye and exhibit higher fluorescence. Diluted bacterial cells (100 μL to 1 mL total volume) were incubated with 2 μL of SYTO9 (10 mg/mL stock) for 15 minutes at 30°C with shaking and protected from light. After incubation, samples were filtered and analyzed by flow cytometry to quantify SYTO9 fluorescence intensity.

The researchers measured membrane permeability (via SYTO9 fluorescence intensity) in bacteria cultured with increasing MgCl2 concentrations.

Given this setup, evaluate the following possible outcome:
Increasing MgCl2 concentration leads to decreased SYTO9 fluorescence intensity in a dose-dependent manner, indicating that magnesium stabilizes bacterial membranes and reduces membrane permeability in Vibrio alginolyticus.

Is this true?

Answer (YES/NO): YES